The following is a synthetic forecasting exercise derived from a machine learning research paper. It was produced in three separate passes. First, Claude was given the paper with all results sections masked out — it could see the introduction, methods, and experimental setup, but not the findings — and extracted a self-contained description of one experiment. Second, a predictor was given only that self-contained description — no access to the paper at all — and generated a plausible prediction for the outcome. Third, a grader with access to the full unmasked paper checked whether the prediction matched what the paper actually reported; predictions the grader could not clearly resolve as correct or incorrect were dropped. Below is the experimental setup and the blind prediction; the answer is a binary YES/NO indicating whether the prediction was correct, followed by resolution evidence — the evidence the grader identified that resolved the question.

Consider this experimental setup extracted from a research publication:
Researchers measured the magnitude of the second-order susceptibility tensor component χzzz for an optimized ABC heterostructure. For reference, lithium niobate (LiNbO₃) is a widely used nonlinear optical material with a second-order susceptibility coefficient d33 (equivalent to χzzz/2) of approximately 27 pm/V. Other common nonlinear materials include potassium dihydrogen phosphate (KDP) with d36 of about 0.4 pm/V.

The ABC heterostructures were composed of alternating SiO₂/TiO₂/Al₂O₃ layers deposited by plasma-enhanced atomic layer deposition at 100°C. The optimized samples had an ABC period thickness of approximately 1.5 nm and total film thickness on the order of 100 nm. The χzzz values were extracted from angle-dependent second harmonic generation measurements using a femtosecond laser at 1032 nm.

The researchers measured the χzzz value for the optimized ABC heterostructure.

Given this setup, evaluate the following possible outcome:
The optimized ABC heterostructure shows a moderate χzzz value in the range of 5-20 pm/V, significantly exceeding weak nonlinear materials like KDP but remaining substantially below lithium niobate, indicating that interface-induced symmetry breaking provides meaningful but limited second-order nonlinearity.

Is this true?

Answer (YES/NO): NO